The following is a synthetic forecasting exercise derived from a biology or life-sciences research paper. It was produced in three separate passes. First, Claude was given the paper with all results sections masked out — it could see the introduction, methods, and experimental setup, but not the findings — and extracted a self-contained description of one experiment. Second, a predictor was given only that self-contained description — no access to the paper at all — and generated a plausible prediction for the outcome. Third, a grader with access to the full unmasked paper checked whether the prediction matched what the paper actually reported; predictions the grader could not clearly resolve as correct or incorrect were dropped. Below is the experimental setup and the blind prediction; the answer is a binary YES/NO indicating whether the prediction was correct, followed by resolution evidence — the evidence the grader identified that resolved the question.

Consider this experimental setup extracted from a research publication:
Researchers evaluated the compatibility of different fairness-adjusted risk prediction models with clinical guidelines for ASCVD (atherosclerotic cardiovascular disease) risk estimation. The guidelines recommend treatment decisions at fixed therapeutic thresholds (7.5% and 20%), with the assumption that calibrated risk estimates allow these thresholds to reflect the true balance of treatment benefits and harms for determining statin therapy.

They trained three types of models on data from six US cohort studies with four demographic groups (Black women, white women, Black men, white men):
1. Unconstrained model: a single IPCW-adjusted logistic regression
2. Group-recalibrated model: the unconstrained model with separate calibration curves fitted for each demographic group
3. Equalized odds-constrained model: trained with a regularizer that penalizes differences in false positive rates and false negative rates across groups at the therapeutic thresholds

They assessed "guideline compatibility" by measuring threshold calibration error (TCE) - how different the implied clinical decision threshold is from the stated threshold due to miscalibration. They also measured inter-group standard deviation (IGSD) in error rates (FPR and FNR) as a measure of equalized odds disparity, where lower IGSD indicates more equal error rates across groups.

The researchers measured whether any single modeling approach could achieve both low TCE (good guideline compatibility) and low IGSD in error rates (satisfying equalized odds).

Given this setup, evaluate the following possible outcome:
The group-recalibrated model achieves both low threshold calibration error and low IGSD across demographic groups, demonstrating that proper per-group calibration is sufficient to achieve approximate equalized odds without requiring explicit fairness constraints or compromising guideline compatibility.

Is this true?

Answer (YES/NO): NO